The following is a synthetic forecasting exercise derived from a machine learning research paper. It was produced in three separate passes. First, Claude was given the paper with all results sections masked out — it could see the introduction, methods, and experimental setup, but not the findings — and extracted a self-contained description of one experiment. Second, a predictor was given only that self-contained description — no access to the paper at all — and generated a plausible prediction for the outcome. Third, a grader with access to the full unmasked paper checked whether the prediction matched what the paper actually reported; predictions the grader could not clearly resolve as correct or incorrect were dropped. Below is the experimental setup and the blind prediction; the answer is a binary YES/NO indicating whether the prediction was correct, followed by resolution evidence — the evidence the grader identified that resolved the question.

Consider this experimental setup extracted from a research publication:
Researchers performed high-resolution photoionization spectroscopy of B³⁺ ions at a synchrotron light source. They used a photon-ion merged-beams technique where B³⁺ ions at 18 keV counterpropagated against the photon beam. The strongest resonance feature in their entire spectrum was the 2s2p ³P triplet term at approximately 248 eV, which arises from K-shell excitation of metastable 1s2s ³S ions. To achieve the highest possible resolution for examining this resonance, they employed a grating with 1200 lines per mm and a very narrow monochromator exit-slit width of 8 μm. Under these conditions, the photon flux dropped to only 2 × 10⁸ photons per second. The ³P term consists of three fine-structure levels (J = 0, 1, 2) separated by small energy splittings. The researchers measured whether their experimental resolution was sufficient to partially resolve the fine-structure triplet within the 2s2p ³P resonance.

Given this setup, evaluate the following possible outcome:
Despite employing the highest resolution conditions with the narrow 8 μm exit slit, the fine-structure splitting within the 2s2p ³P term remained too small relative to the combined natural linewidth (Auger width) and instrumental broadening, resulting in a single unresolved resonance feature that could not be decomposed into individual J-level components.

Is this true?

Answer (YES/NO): NO